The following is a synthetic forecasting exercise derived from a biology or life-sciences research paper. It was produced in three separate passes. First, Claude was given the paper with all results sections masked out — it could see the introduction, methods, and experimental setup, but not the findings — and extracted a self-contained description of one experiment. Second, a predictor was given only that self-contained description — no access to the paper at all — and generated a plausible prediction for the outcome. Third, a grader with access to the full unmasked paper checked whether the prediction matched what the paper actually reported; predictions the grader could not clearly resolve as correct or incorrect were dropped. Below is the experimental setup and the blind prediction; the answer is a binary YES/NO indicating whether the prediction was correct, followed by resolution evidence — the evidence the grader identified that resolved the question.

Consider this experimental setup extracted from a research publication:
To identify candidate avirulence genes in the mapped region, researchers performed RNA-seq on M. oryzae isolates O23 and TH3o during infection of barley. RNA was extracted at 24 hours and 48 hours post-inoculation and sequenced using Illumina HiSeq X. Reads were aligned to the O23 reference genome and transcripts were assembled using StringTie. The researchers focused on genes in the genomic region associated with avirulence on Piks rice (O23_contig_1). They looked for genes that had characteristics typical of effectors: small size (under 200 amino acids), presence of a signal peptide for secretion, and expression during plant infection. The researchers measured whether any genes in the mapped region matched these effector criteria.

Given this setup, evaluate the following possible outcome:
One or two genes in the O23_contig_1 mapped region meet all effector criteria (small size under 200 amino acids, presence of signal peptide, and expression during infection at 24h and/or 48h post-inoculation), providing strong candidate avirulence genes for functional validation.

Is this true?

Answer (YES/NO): YES